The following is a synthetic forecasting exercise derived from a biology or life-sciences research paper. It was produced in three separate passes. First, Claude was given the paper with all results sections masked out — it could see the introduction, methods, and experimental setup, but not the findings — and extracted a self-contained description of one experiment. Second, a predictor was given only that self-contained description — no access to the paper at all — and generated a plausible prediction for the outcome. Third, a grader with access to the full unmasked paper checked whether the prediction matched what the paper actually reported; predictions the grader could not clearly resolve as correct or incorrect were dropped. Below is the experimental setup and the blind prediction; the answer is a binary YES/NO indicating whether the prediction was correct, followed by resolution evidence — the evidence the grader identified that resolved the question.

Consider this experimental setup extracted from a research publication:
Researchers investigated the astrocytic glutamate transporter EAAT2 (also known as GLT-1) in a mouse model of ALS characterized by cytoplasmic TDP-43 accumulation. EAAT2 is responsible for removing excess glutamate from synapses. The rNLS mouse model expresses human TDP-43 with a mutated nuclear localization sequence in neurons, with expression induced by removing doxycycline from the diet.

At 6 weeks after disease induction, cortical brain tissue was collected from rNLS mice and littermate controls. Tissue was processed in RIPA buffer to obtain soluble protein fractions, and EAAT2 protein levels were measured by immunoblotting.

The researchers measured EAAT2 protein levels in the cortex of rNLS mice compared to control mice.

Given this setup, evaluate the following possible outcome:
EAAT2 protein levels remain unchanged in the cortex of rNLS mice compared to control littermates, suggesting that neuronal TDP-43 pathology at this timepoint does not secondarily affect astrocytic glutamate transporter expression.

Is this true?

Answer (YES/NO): YES